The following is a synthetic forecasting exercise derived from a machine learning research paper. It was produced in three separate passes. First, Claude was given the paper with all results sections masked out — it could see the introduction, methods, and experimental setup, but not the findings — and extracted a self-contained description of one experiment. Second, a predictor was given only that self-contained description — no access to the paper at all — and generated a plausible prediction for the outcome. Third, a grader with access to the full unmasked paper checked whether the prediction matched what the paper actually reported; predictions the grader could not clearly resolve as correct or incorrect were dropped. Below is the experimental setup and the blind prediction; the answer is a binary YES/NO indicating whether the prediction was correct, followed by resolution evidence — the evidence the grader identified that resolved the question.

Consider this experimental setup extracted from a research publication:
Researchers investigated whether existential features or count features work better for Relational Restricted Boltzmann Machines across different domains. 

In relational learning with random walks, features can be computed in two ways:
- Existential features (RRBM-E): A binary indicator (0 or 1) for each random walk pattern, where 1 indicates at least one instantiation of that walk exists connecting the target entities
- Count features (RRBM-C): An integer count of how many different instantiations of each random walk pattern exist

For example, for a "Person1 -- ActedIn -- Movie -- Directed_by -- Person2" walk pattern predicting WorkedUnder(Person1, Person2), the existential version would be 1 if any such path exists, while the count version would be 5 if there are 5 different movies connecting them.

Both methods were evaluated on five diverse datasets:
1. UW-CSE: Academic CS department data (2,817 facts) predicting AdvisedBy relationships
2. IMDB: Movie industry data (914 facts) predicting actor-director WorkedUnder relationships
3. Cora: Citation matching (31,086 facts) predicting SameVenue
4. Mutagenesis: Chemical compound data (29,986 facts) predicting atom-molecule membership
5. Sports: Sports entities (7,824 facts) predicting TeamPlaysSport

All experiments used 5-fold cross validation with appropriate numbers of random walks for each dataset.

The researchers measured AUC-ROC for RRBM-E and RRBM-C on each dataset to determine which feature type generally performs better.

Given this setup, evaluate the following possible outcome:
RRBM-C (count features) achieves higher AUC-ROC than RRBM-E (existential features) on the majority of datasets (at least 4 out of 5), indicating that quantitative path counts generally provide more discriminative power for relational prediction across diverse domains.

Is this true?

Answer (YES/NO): NO